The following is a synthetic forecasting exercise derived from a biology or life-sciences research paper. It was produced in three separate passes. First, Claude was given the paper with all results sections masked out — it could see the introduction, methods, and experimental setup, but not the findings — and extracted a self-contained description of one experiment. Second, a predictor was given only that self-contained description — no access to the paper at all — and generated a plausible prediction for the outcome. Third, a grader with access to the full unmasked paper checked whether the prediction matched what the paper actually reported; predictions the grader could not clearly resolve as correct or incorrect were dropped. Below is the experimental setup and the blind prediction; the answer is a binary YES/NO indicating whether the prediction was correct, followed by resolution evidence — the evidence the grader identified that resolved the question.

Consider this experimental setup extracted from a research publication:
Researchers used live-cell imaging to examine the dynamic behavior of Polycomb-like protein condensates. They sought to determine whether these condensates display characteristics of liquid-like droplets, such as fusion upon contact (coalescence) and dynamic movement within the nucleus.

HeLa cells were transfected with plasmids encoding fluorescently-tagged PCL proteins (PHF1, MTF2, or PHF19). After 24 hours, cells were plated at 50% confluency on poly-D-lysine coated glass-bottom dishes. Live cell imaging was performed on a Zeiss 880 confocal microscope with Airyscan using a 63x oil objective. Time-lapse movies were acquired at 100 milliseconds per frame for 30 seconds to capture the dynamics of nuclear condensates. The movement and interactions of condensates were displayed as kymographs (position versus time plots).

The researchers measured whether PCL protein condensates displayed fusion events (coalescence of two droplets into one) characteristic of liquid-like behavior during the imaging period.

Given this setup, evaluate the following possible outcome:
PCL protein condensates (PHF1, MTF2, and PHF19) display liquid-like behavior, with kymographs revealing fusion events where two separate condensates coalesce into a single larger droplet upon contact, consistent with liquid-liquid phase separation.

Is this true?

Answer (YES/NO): YES